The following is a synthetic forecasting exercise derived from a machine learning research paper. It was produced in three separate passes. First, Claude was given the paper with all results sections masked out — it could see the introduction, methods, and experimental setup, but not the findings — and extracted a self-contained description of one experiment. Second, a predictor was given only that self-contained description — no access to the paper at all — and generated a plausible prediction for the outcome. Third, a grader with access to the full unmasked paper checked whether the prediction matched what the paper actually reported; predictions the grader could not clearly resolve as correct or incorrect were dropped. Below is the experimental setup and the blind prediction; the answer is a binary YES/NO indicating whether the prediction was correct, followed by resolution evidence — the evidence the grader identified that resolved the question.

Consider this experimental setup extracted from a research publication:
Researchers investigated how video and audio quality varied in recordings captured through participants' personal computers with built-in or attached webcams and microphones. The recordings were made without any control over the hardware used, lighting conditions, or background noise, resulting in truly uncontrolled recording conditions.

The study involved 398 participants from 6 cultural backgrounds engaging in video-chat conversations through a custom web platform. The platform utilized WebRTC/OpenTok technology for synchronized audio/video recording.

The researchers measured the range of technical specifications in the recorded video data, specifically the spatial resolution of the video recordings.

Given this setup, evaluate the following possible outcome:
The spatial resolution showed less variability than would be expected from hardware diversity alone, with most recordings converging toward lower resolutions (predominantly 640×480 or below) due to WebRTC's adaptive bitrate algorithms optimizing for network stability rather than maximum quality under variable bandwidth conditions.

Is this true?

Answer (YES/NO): NO